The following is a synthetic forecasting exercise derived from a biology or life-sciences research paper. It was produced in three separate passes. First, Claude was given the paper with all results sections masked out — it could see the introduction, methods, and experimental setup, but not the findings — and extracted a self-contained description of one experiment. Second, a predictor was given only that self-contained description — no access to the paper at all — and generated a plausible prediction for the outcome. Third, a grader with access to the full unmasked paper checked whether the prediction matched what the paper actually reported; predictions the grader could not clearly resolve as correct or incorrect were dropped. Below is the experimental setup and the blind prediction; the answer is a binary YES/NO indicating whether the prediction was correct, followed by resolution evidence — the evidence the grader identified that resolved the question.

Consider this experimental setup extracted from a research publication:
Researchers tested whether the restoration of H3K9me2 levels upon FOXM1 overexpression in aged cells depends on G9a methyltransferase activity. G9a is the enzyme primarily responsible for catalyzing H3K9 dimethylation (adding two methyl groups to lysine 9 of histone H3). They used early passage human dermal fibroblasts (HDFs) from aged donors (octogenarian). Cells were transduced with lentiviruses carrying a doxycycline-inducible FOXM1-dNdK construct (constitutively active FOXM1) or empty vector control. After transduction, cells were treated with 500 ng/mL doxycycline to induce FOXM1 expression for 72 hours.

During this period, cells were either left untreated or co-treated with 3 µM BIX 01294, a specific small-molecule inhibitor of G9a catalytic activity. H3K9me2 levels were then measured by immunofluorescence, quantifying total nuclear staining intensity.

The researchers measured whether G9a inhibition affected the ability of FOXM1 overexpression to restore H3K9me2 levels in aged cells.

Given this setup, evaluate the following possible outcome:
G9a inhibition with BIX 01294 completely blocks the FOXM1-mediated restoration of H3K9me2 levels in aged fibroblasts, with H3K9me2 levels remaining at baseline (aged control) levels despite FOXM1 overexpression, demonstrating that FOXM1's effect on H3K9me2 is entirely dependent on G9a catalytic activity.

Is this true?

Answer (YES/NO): NO